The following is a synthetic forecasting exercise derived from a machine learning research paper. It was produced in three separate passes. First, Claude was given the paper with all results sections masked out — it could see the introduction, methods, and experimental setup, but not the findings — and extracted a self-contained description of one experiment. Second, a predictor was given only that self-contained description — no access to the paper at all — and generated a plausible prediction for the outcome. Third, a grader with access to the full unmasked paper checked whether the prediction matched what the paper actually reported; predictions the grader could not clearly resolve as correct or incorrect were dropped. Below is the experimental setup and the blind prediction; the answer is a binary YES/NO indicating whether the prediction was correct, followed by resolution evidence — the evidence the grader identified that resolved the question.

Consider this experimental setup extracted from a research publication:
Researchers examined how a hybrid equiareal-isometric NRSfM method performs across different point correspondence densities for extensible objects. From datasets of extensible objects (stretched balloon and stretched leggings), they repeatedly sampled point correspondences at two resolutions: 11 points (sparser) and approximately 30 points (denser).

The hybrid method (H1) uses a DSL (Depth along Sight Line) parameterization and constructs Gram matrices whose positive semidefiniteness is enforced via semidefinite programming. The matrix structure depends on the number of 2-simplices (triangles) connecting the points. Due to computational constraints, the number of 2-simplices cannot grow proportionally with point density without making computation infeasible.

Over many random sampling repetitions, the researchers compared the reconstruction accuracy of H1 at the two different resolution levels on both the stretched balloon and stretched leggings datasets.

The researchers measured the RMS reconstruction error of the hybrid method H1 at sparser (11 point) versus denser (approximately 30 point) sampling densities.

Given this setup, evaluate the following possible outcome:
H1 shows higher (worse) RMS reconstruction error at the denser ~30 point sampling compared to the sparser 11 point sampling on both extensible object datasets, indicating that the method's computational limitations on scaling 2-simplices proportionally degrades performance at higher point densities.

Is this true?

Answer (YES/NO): YES